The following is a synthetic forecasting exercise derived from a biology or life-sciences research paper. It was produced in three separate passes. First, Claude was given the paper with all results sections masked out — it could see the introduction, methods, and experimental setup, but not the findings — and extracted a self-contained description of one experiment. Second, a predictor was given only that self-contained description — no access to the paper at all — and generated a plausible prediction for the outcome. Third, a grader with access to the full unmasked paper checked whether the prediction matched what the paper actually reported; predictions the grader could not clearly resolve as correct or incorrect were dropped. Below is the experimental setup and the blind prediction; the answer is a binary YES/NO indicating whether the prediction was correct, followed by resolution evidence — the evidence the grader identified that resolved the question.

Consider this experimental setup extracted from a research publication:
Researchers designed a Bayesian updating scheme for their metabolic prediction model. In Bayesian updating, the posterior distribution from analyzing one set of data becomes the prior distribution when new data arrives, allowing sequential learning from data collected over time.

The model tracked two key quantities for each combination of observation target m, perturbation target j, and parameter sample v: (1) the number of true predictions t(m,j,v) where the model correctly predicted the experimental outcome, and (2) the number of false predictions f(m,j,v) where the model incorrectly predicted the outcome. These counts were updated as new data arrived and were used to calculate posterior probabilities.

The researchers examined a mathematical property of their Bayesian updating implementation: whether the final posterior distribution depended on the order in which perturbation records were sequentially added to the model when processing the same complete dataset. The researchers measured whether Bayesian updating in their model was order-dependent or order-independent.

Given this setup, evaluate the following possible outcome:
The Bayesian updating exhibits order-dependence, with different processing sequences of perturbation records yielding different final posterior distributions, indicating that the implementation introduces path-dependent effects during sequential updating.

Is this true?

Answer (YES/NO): NO